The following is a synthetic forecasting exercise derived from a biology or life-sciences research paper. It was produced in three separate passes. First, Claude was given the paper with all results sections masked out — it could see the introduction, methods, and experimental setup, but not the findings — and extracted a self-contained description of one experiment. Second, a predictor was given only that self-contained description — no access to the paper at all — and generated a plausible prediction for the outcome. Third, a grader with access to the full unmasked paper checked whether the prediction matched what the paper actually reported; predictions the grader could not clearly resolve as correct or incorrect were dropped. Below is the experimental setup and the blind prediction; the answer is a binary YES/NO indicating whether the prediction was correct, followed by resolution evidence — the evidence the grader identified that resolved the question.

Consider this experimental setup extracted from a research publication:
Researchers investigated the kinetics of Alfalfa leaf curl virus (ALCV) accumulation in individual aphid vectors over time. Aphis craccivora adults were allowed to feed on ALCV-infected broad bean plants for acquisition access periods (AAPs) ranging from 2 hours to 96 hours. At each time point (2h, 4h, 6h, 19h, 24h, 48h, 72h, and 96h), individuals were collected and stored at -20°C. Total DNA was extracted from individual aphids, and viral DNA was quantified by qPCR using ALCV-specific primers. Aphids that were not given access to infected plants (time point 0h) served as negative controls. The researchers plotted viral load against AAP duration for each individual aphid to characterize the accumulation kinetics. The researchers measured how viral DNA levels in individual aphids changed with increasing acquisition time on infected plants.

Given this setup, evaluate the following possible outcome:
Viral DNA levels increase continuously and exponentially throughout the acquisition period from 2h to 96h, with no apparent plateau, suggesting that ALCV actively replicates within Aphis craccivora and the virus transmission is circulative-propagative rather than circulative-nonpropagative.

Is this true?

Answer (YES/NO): NO